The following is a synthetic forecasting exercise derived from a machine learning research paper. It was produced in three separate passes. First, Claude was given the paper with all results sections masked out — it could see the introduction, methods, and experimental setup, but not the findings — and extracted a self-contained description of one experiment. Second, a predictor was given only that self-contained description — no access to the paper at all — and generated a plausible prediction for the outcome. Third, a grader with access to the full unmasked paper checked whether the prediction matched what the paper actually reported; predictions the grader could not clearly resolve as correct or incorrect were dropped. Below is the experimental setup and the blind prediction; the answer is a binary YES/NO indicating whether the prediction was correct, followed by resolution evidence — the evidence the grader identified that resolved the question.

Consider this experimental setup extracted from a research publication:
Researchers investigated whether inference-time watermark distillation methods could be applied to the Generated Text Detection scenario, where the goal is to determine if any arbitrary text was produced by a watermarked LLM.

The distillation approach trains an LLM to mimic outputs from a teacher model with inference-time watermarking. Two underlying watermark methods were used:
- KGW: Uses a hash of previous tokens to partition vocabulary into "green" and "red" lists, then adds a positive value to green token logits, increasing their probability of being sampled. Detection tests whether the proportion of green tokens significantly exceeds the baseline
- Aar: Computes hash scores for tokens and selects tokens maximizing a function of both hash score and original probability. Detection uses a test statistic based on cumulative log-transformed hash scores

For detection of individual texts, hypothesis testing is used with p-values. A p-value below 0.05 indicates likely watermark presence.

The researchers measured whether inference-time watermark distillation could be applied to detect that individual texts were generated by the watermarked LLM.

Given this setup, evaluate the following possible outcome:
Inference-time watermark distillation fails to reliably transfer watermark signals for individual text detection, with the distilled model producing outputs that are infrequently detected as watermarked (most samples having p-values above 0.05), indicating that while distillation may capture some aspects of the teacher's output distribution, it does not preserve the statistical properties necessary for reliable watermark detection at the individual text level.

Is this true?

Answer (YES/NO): NO